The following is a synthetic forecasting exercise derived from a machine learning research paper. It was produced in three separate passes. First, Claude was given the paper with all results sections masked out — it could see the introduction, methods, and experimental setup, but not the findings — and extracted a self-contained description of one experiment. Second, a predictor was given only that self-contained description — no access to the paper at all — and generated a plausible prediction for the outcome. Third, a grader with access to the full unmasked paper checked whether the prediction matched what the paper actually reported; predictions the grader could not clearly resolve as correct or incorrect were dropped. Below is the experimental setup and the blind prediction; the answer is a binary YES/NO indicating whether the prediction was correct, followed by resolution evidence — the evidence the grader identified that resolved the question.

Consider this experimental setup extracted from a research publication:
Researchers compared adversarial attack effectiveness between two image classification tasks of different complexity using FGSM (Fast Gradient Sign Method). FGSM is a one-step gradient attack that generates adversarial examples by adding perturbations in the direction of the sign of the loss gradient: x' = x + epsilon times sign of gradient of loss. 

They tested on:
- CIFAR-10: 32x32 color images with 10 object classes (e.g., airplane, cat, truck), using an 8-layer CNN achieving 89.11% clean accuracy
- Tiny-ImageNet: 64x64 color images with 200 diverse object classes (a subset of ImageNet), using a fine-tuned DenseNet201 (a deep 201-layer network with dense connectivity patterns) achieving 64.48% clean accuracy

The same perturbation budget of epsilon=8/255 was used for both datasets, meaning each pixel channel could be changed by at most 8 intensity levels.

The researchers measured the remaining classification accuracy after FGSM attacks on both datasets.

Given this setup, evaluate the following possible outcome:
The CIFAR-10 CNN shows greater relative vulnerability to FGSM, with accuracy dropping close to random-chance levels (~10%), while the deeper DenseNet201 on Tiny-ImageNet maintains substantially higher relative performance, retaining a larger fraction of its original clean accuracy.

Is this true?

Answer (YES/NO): NO